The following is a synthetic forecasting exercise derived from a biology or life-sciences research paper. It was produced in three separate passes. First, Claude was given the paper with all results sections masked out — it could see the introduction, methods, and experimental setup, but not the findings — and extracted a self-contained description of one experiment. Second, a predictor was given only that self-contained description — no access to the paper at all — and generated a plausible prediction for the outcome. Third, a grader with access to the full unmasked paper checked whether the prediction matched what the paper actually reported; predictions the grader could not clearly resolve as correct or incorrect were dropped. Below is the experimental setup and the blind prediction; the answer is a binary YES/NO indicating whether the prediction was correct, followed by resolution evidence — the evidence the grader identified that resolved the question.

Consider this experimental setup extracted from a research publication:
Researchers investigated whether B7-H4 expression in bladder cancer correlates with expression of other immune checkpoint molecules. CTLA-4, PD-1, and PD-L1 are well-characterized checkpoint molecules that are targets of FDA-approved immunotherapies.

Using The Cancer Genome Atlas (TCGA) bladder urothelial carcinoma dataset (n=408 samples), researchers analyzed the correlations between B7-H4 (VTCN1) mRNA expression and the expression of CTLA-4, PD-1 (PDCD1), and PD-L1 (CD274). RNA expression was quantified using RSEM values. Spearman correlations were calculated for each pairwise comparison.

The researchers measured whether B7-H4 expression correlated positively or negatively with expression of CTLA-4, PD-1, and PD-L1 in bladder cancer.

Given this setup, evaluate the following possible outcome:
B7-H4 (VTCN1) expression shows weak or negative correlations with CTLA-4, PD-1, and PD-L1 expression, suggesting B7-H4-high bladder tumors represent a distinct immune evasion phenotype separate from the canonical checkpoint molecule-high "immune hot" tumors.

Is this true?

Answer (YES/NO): YES